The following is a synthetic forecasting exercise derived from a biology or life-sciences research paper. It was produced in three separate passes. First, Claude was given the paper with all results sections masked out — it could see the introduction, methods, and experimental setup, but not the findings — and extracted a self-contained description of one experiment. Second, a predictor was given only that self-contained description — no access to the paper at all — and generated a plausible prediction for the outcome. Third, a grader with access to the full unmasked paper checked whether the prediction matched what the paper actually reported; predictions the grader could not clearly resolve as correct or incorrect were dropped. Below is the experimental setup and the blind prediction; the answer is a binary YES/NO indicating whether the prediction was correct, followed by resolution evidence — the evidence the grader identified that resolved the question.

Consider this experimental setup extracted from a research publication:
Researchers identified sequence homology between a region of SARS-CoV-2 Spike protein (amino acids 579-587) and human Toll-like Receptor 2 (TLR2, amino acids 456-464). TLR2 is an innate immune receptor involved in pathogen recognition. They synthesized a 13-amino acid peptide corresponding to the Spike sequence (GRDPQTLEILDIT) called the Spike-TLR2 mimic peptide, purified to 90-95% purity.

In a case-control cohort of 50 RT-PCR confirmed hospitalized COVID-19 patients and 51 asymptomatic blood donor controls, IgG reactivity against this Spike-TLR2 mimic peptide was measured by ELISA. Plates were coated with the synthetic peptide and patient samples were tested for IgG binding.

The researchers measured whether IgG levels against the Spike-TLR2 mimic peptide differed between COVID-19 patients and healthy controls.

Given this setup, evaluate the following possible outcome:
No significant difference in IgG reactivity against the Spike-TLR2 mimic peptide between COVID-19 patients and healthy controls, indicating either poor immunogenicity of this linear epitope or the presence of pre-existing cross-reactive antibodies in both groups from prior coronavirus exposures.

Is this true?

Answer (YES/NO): NO